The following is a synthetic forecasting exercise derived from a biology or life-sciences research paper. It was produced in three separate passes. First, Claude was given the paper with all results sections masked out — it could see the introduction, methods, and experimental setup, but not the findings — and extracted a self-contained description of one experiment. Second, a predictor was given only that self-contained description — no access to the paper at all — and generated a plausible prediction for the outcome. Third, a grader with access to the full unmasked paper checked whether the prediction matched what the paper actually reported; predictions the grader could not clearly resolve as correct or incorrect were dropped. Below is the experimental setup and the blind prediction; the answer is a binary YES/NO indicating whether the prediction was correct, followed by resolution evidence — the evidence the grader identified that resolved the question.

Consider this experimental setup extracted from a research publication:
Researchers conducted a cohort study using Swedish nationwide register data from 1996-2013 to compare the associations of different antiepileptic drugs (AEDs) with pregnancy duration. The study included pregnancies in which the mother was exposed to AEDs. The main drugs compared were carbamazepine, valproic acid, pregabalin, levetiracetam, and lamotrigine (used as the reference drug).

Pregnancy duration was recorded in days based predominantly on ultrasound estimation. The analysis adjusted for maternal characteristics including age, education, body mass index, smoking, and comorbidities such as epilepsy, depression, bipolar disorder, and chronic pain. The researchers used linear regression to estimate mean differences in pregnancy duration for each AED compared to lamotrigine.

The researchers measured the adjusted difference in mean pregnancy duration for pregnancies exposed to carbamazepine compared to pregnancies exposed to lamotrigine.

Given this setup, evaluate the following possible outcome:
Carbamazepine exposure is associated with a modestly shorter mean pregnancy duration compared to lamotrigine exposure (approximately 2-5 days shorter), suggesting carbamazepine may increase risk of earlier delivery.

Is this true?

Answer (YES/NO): NO